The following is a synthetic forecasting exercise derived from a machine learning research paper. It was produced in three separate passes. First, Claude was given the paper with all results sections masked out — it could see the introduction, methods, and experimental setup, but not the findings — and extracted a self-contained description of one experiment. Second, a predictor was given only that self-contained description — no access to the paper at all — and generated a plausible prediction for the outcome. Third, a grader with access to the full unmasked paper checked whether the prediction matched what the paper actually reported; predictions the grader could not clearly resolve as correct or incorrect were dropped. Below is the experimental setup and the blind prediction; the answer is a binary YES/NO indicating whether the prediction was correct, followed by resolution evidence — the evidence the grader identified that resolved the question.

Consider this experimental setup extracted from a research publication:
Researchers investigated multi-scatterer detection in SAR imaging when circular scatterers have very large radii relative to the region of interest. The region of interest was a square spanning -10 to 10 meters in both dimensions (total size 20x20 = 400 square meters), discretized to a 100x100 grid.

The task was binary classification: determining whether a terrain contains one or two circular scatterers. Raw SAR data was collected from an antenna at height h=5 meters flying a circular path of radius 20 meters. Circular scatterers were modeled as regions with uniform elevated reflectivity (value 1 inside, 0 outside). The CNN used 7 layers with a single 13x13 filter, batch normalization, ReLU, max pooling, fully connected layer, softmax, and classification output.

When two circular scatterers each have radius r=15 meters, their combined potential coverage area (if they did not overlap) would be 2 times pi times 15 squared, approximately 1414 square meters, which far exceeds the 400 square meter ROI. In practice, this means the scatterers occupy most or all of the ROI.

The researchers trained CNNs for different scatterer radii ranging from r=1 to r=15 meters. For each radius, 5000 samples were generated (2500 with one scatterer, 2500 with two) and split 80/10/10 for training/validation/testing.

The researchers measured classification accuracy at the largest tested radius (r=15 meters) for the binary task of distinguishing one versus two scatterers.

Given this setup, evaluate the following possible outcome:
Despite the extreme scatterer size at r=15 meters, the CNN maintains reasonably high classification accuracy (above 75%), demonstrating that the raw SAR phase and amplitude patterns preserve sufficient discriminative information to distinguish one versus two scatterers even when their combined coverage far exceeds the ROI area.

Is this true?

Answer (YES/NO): YES